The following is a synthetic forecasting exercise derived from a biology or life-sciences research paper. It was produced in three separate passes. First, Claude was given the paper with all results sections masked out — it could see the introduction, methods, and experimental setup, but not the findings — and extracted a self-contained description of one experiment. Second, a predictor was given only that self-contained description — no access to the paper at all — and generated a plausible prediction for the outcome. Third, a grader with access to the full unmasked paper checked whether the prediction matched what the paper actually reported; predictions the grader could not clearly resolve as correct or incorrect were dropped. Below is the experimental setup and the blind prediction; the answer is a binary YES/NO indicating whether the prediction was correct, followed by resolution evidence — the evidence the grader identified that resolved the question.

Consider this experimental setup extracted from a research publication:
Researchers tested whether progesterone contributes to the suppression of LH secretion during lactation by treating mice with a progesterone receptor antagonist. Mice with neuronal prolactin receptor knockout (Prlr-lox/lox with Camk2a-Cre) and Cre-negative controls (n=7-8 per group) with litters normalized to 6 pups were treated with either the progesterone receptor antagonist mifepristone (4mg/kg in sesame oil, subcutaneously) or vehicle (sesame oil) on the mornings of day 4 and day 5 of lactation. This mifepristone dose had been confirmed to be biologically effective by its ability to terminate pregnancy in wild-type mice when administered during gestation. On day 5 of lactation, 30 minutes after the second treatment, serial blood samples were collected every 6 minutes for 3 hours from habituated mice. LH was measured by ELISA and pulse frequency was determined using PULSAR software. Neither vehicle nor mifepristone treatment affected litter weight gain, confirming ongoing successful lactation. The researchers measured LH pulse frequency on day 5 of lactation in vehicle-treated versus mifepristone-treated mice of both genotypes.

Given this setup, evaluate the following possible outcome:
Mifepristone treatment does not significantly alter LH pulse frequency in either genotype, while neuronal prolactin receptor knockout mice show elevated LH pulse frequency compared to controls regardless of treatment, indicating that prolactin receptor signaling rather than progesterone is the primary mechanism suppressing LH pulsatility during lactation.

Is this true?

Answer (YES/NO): YES